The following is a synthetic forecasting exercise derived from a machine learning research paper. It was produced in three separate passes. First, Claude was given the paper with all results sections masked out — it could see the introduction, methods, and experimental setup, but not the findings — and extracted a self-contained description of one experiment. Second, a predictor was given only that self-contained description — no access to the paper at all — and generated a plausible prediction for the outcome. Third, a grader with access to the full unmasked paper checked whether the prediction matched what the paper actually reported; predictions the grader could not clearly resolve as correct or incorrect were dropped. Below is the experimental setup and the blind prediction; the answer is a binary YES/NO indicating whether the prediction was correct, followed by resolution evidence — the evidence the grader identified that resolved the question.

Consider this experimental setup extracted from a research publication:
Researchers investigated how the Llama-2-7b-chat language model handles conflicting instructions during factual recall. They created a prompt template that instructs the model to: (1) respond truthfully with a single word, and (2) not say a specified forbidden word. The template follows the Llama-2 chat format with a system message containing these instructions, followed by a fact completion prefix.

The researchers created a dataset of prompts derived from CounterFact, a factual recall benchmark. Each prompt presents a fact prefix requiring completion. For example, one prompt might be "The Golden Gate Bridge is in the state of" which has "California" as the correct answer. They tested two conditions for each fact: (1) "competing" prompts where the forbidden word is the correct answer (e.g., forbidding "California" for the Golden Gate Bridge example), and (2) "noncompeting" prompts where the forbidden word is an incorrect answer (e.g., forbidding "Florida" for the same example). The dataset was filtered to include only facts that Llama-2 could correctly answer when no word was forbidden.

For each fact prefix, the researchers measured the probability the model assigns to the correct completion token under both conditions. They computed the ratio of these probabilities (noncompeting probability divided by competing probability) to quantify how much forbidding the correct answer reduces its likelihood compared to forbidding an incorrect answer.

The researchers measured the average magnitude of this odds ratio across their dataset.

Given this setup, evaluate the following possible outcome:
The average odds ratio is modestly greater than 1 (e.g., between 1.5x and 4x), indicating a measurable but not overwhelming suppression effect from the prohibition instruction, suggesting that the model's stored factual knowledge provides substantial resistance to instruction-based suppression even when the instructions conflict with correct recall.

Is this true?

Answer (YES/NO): NO